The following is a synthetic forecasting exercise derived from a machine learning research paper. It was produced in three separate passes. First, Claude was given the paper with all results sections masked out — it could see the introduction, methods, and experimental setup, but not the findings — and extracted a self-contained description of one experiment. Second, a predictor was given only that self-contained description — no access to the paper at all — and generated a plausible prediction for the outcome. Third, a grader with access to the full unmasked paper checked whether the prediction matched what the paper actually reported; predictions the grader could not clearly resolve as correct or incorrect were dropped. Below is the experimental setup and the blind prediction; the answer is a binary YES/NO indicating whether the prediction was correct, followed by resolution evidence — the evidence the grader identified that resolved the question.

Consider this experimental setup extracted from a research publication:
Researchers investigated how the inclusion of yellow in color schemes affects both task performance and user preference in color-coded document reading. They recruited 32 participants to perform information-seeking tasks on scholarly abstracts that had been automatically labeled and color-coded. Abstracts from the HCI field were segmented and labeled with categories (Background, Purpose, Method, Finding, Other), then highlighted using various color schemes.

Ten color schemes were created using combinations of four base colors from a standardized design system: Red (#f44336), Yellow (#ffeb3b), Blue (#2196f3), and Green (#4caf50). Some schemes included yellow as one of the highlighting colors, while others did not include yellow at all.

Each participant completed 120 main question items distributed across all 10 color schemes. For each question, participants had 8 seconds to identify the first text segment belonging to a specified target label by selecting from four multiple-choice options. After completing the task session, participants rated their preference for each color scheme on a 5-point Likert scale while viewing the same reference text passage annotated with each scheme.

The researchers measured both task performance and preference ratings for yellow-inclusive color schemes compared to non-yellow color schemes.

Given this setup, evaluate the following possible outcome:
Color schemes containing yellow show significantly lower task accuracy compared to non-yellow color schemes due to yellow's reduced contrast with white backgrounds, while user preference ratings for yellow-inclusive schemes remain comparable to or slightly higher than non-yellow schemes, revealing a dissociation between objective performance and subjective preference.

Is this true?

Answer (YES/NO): NO